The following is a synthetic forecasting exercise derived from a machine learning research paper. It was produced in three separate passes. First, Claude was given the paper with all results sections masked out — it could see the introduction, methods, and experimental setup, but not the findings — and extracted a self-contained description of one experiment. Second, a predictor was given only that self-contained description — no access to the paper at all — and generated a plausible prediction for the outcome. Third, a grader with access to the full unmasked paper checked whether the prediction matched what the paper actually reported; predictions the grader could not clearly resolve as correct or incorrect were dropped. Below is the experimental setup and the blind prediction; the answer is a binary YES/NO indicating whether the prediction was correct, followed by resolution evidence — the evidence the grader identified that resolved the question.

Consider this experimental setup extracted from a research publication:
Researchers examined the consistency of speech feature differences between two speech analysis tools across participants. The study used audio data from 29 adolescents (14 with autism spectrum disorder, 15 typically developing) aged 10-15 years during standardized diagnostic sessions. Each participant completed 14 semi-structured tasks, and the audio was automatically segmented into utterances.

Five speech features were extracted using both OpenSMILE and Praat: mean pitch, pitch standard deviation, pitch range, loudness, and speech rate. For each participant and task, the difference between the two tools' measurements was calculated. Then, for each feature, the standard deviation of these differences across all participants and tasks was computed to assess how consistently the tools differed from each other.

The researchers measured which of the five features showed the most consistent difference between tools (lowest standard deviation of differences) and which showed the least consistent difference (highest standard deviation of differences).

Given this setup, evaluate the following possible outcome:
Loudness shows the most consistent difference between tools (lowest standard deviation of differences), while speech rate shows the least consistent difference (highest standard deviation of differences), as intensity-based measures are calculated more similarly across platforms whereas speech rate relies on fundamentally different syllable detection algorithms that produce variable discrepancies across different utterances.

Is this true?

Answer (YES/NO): NO